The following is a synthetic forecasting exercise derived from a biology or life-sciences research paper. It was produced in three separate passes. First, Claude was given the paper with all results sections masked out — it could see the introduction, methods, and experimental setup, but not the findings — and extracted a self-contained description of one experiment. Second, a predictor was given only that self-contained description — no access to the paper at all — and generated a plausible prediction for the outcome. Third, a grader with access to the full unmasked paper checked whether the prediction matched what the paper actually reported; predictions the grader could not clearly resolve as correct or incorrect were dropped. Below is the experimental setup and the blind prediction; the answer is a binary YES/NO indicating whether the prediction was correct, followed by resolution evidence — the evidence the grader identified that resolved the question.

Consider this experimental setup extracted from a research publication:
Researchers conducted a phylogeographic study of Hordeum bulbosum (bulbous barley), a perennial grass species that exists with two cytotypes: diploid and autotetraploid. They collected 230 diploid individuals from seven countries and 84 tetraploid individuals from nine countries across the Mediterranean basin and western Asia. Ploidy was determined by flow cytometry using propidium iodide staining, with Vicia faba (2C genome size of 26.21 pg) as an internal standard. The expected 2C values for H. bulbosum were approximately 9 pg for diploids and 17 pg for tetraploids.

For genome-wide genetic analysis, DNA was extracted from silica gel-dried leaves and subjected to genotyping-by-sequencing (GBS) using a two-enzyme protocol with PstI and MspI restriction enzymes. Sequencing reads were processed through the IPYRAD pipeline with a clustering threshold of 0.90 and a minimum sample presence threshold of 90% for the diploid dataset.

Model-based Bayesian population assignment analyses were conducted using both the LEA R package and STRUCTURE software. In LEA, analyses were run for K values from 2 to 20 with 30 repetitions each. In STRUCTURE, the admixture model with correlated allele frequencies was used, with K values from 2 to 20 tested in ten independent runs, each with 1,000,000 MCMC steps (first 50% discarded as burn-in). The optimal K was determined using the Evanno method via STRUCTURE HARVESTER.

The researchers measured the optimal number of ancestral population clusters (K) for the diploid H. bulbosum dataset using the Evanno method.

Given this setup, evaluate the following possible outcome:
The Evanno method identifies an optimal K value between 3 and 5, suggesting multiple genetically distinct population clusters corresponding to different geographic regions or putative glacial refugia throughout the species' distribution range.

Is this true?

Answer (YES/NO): YES